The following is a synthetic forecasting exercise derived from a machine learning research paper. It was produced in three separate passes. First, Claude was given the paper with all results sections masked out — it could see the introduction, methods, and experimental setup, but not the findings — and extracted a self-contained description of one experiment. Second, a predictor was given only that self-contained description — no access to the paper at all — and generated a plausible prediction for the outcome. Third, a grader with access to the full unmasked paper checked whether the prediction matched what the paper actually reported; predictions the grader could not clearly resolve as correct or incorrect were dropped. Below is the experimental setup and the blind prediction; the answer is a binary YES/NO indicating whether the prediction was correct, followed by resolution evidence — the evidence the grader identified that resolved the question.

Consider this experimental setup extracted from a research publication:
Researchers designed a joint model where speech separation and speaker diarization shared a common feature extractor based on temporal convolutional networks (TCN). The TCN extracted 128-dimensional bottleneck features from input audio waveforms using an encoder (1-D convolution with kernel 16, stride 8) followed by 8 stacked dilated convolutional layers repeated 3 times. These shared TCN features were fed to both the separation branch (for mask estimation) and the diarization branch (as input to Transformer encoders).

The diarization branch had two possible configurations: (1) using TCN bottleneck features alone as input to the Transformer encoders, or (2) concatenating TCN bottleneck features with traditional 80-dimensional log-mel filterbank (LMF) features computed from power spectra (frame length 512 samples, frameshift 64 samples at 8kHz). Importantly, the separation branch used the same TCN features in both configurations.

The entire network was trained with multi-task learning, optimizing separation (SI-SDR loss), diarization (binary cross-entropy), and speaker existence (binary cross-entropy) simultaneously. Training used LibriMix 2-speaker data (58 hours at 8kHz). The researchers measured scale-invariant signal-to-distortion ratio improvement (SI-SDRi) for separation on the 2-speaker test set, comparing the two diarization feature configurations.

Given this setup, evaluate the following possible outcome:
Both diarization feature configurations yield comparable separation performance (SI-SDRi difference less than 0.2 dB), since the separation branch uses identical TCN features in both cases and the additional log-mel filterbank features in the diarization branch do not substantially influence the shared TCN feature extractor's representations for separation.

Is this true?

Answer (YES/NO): YES